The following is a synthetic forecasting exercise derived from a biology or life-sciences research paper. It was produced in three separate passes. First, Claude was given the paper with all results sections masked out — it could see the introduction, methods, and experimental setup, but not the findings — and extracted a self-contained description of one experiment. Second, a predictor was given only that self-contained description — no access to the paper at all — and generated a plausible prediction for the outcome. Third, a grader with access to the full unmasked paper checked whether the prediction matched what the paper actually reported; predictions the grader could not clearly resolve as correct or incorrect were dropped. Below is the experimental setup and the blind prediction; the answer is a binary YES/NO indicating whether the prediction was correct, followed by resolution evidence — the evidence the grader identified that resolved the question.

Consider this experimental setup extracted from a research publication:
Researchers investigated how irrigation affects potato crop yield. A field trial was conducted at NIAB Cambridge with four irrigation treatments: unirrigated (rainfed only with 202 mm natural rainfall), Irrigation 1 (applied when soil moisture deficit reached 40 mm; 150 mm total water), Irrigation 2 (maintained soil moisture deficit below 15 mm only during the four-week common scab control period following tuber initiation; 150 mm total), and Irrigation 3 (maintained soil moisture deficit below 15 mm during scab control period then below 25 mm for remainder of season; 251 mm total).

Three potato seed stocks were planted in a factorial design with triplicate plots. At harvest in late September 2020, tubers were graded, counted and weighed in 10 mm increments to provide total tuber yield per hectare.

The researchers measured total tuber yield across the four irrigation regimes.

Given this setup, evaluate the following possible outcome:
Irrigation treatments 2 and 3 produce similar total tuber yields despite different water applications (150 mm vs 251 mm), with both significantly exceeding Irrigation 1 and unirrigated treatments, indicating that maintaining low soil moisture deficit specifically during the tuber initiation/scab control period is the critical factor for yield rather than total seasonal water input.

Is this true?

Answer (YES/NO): NO